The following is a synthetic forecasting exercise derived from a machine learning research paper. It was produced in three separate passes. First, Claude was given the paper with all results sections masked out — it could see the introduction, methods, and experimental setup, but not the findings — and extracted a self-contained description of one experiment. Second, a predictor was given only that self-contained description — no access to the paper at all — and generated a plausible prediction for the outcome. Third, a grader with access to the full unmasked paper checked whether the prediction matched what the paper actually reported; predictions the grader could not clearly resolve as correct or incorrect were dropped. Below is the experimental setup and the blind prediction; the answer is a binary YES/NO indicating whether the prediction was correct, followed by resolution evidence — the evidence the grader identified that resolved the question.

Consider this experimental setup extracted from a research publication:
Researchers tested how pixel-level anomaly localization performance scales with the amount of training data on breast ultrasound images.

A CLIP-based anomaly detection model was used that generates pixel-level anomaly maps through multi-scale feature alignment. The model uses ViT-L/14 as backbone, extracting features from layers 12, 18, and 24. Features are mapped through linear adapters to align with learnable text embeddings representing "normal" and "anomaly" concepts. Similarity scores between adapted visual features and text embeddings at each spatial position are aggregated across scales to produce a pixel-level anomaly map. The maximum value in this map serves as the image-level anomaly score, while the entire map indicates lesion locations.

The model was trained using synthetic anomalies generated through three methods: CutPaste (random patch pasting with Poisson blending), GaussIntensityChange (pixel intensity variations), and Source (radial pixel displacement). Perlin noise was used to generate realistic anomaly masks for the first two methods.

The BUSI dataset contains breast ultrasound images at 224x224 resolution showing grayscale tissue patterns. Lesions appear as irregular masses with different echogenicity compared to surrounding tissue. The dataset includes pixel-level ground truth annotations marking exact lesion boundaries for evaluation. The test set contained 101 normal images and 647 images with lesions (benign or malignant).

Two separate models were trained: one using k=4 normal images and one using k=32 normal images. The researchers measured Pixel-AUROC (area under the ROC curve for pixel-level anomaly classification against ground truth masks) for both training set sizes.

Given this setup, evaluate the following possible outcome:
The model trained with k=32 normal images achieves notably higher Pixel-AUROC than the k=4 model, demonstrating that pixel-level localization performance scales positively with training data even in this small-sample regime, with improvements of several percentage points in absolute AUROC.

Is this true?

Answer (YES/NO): NO